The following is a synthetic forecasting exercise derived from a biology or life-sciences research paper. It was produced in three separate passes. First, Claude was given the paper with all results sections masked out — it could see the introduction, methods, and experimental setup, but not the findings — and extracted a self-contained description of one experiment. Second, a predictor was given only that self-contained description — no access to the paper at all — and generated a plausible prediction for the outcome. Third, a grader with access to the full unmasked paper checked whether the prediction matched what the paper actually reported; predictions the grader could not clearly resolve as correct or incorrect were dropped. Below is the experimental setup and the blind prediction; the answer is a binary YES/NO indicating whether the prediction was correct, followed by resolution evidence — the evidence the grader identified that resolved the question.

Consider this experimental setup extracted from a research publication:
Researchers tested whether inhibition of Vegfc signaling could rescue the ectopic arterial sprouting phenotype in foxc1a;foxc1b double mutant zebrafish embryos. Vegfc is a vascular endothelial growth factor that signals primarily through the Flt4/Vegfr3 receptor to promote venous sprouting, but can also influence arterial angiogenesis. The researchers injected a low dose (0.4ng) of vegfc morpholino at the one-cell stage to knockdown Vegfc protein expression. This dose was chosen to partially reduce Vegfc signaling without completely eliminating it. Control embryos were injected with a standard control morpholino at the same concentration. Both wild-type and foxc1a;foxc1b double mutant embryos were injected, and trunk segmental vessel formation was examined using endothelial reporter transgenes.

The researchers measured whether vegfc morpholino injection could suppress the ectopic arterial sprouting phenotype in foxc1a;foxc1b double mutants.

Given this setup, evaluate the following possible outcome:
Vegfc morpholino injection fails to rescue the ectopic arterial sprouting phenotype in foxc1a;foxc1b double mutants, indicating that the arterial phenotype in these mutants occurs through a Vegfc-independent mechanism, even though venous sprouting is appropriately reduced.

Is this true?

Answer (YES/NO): NO